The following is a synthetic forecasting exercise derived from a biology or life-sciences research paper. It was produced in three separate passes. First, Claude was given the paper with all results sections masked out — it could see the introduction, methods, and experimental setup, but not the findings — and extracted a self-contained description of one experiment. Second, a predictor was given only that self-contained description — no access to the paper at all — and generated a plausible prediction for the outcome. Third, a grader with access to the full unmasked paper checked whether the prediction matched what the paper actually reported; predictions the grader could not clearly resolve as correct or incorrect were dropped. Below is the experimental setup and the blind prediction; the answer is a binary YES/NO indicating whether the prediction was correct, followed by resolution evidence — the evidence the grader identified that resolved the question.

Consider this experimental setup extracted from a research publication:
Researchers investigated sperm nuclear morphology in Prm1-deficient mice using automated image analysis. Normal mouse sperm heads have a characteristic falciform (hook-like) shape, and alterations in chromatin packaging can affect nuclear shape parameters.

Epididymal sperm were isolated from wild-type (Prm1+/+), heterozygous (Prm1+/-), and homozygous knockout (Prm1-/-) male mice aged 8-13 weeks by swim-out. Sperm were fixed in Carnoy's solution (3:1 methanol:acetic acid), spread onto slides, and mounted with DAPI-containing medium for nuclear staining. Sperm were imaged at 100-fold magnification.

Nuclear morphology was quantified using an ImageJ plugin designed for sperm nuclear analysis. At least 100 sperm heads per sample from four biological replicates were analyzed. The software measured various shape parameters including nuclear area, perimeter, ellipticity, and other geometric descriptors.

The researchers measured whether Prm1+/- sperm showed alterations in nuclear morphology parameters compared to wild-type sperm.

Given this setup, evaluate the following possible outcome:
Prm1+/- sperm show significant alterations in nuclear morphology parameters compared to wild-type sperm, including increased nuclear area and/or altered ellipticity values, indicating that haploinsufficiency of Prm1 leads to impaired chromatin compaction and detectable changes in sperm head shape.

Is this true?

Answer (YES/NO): NO